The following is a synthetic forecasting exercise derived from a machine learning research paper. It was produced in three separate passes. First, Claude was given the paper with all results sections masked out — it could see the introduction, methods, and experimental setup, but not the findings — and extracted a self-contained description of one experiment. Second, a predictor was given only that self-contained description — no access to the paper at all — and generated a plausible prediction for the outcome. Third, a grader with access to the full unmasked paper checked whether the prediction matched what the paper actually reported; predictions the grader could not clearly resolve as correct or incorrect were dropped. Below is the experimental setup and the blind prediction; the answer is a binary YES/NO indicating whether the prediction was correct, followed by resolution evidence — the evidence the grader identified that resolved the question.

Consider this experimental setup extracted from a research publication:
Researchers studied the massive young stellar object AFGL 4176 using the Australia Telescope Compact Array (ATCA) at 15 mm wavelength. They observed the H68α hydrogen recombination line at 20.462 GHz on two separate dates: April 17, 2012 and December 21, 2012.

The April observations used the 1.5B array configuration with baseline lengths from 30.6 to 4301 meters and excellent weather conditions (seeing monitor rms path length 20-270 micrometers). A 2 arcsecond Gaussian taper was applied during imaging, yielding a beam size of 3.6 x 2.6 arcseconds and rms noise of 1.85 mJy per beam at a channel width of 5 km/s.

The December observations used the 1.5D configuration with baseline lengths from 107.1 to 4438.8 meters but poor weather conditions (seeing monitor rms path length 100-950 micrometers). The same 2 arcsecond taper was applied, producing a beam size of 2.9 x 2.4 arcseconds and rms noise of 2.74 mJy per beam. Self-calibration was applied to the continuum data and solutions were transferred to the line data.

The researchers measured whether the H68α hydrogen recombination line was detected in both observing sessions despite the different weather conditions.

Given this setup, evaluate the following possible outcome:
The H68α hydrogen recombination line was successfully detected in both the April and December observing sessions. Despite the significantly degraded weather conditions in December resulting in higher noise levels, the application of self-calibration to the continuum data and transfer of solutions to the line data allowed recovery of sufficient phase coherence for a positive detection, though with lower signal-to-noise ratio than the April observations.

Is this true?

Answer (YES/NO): YES